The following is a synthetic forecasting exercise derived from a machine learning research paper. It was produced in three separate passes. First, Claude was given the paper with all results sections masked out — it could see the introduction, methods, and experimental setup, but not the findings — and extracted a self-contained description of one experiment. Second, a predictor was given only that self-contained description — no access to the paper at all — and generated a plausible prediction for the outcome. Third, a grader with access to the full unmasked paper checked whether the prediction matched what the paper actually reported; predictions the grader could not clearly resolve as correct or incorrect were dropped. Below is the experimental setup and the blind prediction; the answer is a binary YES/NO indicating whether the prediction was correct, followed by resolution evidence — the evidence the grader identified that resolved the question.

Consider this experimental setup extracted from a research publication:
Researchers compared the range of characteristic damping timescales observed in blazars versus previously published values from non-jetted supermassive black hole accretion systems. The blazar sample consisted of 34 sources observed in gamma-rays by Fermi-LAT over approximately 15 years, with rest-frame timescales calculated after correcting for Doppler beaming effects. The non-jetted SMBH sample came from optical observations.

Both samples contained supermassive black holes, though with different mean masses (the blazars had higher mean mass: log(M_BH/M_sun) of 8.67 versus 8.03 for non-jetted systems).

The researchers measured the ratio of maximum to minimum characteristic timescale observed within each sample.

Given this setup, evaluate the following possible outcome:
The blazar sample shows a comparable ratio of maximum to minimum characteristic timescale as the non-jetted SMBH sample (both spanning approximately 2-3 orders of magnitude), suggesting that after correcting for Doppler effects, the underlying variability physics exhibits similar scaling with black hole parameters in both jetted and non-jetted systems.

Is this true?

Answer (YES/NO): NO